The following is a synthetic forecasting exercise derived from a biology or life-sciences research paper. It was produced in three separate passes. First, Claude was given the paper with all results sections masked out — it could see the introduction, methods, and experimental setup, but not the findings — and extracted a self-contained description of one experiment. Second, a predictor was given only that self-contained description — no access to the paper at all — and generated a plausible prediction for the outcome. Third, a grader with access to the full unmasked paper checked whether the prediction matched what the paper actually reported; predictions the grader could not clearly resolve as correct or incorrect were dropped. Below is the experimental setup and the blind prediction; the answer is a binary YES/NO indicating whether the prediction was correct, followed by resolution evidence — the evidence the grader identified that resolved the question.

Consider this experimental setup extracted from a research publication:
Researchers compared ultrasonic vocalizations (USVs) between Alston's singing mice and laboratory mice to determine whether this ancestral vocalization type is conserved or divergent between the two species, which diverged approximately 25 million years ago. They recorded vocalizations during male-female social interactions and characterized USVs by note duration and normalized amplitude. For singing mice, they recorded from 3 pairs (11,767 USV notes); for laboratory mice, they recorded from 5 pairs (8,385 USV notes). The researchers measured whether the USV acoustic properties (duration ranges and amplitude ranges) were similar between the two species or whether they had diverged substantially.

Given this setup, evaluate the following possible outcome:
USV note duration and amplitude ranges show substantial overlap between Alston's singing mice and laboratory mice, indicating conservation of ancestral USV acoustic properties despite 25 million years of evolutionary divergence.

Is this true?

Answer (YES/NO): YES